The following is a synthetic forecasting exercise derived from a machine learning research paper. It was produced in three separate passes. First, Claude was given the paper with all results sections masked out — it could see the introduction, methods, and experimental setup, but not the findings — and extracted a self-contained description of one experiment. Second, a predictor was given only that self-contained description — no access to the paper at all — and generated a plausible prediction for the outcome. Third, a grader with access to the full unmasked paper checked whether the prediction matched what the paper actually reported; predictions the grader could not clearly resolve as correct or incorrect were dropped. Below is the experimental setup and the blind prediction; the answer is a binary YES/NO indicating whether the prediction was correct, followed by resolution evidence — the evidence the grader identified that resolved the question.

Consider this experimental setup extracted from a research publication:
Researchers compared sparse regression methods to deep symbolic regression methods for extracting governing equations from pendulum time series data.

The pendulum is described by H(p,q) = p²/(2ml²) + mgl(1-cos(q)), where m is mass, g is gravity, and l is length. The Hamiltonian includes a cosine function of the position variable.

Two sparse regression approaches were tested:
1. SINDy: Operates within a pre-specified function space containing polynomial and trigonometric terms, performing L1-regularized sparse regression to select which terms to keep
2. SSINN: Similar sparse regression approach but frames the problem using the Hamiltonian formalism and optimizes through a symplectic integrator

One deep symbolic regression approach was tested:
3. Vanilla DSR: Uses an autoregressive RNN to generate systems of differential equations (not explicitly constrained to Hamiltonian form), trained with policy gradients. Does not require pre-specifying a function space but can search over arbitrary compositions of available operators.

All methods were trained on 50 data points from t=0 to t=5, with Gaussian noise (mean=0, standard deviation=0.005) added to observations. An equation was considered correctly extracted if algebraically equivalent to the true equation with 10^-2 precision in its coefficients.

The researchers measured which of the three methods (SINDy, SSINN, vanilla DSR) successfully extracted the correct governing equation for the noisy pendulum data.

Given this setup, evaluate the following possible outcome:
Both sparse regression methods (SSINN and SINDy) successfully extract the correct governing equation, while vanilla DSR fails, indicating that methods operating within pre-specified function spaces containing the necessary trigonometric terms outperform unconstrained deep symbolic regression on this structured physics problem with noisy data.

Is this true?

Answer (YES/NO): NO